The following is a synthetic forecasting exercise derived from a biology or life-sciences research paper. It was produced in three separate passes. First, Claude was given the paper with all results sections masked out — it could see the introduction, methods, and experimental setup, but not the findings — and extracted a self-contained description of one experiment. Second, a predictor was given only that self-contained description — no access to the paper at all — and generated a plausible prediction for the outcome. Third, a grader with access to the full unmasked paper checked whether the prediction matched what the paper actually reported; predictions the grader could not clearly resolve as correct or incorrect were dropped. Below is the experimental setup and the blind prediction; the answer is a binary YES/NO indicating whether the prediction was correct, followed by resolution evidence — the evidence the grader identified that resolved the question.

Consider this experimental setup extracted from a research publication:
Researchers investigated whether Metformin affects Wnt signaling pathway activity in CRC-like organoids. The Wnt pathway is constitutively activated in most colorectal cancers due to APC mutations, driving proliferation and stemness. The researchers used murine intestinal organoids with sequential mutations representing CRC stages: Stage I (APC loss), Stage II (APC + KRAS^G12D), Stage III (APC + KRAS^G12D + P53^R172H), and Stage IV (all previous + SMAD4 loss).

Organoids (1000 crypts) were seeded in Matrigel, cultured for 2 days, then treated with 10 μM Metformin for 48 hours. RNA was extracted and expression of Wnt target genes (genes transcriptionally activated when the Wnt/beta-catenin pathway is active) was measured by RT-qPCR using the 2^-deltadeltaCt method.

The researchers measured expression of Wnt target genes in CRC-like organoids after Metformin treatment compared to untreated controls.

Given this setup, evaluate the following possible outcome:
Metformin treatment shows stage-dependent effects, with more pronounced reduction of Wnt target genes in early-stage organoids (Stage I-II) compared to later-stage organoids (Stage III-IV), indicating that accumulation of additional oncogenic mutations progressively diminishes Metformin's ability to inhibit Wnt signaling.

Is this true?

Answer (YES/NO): NO